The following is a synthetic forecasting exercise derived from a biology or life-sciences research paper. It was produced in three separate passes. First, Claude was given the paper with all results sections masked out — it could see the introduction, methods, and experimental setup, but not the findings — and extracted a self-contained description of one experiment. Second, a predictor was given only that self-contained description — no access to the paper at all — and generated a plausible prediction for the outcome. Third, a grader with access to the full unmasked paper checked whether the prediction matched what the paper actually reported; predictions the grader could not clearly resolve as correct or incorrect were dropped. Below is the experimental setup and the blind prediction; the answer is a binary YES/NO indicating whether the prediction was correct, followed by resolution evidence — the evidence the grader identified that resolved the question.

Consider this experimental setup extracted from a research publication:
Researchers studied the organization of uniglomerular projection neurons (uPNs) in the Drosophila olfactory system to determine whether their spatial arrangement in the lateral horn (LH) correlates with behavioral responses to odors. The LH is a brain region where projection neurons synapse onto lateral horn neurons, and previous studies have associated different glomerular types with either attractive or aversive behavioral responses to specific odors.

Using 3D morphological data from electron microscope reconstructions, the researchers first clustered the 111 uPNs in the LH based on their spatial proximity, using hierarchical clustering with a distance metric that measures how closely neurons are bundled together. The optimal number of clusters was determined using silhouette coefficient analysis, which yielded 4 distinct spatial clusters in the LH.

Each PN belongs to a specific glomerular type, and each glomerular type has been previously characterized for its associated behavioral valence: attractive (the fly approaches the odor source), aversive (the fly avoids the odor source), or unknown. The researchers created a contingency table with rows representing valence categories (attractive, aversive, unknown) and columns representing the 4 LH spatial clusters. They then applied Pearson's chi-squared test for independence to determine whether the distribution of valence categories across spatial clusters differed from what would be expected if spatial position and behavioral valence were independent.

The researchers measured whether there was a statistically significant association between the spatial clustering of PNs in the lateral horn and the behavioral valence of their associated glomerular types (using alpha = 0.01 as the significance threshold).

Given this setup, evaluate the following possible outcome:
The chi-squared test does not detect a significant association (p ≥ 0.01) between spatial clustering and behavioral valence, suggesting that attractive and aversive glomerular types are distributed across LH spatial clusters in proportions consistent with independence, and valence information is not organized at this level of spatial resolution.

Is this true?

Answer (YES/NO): NO